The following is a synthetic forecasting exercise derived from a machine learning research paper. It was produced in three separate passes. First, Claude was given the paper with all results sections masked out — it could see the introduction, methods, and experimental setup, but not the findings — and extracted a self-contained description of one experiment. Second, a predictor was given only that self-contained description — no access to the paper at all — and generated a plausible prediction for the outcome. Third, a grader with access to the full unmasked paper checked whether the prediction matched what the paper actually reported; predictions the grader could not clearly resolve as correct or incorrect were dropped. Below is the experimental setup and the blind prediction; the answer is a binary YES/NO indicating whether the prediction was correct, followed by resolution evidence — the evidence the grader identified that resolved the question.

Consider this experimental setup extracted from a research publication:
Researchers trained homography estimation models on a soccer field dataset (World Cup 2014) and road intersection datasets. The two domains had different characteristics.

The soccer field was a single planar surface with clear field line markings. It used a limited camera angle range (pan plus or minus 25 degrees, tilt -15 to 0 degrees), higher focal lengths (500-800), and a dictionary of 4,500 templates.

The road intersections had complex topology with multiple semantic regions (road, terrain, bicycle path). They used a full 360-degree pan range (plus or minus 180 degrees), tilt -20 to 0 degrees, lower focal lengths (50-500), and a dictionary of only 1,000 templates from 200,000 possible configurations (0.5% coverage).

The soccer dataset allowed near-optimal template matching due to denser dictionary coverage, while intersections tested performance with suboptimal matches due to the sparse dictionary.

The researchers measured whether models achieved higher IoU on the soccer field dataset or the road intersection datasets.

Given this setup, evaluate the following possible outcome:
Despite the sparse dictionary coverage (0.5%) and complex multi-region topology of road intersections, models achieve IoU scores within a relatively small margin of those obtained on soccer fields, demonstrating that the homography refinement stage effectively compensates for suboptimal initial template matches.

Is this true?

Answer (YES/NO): YES